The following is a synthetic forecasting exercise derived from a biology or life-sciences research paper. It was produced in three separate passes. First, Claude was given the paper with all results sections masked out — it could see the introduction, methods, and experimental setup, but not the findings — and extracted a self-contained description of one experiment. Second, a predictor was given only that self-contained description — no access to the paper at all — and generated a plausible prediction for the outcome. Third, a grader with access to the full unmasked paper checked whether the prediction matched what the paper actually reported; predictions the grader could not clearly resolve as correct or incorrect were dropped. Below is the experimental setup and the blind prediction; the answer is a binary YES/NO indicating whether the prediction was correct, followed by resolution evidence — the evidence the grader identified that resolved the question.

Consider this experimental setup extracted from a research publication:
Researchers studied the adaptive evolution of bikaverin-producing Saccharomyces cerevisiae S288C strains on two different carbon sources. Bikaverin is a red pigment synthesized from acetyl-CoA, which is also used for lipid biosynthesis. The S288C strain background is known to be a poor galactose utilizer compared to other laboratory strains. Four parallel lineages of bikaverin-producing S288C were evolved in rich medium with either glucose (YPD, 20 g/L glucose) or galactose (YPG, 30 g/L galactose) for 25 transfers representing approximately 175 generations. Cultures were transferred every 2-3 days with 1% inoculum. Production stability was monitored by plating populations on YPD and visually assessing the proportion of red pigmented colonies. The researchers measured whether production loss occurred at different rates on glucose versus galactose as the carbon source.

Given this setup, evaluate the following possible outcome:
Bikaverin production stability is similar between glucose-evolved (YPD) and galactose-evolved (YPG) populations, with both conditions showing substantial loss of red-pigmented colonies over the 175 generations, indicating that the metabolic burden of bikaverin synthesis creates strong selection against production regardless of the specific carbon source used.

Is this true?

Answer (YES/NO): NO